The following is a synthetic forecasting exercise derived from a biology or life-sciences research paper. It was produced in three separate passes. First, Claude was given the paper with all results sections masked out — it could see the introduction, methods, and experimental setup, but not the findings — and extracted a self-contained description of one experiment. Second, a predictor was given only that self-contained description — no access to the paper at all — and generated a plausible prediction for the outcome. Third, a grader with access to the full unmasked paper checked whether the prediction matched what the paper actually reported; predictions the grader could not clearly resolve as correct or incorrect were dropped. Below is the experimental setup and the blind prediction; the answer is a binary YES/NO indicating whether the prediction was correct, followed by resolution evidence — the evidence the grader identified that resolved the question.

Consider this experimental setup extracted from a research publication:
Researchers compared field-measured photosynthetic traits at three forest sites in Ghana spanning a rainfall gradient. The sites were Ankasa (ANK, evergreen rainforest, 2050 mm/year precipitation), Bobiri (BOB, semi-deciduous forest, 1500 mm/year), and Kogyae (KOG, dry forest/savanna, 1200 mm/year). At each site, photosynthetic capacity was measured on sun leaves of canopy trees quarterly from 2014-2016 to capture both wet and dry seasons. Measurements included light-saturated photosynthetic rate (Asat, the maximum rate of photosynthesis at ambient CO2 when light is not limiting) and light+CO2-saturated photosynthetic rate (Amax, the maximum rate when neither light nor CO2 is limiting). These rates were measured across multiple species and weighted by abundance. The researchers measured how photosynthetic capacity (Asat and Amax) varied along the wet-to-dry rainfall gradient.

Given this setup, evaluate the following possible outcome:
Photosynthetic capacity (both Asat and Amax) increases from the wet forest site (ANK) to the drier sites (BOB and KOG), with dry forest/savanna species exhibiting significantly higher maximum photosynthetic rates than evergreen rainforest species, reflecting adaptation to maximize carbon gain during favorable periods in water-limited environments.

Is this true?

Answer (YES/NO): YES